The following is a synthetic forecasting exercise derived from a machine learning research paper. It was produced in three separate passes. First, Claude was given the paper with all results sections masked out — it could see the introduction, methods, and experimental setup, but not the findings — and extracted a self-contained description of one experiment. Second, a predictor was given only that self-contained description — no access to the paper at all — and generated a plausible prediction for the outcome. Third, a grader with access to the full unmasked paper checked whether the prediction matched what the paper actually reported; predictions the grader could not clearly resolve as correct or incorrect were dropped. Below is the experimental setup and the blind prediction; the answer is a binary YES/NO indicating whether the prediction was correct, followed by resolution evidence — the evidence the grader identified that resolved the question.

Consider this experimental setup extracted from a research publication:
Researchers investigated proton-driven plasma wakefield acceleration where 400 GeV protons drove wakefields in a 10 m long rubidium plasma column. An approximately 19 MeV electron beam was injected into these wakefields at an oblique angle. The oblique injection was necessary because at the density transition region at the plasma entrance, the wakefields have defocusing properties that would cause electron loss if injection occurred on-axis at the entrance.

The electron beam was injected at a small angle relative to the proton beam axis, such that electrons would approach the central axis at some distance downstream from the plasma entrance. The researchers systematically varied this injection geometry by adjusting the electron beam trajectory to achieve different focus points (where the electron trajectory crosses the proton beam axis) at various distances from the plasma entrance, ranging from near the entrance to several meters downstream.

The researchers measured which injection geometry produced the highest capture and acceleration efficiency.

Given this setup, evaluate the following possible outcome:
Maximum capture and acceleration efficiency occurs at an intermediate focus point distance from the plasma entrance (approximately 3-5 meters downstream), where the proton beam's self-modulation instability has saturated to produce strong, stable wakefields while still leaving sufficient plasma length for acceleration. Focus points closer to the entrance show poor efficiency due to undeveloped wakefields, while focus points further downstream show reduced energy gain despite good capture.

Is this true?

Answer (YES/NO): NO